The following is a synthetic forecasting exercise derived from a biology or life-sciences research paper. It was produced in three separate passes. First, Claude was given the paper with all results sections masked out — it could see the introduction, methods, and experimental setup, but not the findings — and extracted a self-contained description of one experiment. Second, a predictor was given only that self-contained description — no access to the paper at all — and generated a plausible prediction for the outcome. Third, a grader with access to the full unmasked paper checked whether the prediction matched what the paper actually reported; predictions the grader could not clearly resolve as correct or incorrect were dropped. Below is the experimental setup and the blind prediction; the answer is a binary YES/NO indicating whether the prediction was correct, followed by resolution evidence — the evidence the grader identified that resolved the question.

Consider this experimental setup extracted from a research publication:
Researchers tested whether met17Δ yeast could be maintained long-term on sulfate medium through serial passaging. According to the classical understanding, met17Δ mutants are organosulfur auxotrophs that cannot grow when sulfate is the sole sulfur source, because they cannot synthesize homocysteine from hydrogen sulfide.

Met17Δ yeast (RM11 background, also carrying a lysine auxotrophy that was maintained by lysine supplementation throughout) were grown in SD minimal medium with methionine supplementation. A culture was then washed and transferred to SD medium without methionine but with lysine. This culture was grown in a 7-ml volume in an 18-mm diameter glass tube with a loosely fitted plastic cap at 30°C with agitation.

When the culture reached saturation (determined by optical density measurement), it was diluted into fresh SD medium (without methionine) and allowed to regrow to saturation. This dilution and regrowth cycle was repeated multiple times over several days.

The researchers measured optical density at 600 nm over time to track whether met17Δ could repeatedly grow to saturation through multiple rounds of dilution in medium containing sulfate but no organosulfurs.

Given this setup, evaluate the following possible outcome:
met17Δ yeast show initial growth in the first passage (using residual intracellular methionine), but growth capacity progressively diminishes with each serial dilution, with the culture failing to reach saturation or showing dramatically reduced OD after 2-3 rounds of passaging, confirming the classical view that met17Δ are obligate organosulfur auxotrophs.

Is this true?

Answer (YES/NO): NO